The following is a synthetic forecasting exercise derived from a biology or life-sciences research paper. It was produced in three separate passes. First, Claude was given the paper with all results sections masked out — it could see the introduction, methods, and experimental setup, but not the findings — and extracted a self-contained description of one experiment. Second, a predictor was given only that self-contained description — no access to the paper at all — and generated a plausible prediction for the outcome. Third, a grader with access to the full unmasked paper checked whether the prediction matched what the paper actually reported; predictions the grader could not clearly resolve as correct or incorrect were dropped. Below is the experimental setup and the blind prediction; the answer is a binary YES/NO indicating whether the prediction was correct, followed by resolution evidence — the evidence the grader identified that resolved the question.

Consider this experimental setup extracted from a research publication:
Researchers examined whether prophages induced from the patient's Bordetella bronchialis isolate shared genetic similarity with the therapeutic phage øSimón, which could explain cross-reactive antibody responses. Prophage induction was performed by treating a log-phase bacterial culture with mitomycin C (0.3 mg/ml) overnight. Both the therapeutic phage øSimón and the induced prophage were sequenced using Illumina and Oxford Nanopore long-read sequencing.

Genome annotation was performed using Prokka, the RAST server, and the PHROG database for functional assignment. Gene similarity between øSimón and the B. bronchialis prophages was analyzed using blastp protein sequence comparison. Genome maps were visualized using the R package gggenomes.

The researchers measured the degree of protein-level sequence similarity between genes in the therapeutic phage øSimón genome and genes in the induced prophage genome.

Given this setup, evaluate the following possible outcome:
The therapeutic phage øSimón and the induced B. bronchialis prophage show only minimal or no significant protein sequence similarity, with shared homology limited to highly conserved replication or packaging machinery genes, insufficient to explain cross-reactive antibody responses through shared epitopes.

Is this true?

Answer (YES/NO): NO